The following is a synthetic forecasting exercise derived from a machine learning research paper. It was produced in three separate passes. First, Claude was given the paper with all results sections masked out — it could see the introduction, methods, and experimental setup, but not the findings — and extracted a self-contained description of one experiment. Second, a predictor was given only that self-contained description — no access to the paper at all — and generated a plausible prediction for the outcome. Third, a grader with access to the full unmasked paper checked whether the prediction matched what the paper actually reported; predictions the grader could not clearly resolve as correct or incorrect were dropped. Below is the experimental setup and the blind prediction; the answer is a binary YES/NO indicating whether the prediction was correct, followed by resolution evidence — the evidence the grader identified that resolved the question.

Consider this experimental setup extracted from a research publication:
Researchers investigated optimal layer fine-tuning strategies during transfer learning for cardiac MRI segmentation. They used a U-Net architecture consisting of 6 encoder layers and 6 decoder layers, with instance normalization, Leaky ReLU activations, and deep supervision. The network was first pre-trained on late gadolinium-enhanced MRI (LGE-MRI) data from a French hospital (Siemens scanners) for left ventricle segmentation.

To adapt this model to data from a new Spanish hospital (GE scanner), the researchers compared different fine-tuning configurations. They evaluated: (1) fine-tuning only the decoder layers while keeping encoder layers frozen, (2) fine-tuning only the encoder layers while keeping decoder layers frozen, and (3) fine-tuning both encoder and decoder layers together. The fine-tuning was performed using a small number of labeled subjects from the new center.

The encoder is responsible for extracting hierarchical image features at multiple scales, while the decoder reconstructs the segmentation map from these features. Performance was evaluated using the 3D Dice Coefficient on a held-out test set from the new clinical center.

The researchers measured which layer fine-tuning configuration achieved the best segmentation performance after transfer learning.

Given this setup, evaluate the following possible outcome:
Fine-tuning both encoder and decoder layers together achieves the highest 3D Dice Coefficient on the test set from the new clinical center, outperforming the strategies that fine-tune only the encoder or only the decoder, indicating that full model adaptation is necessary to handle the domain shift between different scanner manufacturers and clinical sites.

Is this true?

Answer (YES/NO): NO